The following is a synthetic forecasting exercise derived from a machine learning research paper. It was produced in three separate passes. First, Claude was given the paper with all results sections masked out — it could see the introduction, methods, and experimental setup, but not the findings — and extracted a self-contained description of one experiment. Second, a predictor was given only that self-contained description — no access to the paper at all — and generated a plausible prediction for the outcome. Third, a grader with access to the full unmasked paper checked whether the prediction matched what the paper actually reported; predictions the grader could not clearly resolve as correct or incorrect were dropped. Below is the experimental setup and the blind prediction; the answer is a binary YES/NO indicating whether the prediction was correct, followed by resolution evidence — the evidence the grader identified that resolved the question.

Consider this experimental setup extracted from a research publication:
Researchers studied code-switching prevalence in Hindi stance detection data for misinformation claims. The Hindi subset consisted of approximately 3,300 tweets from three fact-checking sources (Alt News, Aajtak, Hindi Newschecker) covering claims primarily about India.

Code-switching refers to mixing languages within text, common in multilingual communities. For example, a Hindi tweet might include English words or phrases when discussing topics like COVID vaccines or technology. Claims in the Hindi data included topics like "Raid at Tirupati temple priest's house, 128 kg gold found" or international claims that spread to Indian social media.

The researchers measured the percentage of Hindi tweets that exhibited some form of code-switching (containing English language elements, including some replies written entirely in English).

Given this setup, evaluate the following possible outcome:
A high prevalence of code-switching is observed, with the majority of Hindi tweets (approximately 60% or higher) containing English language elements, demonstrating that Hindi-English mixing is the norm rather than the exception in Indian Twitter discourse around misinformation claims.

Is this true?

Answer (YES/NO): NO